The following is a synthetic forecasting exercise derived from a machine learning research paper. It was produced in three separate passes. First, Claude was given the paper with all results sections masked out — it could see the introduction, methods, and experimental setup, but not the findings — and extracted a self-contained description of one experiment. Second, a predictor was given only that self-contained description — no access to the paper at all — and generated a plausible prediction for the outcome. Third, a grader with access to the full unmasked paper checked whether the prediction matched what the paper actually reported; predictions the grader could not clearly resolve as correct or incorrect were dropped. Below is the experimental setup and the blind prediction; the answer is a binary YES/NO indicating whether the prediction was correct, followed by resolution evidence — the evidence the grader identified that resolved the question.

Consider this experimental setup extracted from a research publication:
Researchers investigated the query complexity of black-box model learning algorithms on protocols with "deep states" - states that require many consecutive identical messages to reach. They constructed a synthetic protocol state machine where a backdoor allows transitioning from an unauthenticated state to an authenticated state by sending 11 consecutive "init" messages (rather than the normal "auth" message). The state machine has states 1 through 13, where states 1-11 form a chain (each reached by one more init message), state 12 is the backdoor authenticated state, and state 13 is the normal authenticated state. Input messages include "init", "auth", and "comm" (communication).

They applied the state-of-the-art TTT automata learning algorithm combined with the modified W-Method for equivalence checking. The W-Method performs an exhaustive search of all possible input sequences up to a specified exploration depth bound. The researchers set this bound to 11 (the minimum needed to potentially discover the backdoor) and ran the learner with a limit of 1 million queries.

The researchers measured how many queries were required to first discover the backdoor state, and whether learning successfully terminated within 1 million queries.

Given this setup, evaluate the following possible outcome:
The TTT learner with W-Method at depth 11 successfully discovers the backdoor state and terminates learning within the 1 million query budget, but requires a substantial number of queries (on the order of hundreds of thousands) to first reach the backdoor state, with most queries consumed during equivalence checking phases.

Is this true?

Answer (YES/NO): NO